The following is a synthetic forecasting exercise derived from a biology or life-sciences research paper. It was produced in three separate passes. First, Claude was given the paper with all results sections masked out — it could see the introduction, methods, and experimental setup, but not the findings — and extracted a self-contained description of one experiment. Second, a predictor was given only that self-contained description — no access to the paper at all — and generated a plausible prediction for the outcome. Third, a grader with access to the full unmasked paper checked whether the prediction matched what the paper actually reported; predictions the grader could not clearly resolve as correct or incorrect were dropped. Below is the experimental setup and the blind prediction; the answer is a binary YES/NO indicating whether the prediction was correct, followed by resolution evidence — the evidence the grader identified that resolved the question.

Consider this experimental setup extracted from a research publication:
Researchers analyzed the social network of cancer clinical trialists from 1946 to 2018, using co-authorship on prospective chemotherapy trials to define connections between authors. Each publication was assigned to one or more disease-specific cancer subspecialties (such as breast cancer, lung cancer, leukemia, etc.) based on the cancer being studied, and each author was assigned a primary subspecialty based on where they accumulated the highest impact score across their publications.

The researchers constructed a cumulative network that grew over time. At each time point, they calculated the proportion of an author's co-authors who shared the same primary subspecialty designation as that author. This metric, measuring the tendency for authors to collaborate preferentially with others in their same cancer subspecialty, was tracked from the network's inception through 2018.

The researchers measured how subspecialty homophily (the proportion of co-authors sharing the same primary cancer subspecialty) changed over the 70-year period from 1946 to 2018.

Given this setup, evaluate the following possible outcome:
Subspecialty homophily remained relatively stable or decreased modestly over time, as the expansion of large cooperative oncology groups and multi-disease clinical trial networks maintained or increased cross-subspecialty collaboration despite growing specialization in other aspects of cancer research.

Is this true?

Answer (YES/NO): NO